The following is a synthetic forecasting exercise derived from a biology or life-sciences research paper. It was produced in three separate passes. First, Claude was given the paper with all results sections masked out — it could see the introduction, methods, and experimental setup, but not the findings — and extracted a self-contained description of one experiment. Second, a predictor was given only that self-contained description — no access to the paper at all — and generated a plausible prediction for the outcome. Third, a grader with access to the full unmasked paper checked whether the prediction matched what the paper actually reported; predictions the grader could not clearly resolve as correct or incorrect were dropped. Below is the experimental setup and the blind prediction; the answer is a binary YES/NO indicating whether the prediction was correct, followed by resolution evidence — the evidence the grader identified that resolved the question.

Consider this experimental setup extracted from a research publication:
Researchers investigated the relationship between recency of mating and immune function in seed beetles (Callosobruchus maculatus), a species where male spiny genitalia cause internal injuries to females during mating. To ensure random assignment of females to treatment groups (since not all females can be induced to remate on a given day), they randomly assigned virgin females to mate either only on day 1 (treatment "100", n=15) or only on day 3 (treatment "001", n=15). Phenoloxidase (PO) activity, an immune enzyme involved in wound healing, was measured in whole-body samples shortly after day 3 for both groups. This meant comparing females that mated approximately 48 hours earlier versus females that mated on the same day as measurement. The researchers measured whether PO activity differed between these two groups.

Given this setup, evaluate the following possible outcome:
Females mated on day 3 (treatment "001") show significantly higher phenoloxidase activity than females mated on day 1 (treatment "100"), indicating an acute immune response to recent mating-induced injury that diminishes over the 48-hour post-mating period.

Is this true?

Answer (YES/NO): NO